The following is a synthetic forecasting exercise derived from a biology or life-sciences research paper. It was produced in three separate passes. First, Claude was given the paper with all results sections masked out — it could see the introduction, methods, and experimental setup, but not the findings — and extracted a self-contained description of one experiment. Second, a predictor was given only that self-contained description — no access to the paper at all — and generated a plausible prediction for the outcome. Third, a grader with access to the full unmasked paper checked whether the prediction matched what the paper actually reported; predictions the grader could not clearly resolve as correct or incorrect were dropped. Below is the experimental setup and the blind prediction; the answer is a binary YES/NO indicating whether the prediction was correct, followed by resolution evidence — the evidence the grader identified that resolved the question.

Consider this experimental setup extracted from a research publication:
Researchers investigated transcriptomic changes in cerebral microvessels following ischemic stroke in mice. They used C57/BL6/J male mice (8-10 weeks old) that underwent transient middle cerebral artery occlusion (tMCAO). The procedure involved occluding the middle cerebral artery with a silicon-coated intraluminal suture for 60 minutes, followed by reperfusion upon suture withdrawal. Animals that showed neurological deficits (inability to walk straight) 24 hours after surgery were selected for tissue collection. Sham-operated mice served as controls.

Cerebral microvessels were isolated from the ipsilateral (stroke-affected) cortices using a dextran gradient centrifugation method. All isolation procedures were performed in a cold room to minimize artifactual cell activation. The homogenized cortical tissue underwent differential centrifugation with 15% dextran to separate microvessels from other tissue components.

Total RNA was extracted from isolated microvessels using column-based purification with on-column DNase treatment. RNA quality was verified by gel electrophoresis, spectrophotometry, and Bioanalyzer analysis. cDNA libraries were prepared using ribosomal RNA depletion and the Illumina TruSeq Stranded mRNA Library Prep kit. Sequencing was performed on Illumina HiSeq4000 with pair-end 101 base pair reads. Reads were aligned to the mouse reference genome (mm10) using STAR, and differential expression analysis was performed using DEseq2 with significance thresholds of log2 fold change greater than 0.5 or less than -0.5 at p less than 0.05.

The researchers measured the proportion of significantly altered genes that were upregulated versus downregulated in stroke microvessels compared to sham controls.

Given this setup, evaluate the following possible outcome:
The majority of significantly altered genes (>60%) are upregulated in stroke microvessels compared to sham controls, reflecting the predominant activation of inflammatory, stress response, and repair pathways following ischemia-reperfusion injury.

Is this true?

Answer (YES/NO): NO